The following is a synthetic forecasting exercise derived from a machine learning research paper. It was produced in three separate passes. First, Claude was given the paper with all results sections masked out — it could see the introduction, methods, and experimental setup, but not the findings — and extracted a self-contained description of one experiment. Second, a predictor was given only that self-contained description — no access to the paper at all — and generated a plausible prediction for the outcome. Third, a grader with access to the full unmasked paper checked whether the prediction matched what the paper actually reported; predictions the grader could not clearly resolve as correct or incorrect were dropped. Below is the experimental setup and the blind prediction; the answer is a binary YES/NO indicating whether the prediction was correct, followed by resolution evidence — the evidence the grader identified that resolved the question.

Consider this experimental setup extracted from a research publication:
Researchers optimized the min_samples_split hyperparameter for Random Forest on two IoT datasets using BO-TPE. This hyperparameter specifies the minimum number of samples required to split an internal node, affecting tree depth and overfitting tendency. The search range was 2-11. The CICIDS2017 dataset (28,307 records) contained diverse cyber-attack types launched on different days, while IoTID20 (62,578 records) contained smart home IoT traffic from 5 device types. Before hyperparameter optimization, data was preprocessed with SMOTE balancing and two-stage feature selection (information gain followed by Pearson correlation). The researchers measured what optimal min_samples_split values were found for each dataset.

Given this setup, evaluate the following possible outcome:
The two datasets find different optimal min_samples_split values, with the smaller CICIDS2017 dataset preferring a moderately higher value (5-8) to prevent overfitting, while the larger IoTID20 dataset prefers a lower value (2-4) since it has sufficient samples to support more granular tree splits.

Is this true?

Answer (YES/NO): YES